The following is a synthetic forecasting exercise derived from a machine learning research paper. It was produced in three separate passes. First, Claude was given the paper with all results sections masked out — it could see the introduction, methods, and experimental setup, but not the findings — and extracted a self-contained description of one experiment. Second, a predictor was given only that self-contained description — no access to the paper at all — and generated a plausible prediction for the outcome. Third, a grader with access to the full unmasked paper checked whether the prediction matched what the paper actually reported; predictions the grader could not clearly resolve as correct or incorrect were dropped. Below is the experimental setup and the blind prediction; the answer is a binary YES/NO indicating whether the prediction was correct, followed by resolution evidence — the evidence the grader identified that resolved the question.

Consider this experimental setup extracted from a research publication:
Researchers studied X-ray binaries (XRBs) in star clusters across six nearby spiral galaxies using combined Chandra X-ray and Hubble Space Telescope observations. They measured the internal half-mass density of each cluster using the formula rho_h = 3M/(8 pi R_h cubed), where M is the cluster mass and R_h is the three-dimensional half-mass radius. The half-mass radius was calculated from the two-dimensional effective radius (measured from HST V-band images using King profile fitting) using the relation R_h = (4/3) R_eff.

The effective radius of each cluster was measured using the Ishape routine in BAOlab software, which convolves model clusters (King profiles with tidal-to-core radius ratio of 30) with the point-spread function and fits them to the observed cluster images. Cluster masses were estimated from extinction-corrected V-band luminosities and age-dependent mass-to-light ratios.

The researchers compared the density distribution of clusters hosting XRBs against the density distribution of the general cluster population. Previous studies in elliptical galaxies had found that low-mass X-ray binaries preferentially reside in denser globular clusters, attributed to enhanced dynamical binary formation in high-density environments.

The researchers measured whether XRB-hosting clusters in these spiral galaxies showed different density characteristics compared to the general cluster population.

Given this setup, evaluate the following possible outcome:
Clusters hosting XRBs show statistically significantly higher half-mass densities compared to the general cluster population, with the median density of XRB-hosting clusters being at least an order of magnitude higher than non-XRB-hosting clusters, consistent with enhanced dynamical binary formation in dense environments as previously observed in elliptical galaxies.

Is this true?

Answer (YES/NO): NO